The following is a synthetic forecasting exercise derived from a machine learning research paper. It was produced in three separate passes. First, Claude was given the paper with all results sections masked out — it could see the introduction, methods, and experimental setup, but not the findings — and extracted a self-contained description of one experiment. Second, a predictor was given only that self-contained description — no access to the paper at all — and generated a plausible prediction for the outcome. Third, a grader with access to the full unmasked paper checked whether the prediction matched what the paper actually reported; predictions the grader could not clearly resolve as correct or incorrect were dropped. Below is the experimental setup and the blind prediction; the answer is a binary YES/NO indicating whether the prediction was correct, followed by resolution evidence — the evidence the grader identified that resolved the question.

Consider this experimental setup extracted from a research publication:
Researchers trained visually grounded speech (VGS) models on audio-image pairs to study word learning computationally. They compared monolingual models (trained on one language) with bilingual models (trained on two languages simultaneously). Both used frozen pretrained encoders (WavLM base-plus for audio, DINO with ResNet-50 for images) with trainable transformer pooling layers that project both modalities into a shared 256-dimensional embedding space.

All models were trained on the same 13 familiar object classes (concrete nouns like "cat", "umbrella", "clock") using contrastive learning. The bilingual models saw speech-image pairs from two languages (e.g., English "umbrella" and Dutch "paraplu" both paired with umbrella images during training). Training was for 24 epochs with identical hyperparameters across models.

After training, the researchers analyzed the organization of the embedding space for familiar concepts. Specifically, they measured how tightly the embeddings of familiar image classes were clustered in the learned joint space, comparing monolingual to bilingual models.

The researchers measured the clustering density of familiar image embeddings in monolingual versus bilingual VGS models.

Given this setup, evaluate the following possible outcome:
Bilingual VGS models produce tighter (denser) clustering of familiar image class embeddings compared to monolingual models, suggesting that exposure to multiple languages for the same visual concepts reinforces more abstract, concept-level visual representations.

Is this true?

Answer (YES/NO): YES